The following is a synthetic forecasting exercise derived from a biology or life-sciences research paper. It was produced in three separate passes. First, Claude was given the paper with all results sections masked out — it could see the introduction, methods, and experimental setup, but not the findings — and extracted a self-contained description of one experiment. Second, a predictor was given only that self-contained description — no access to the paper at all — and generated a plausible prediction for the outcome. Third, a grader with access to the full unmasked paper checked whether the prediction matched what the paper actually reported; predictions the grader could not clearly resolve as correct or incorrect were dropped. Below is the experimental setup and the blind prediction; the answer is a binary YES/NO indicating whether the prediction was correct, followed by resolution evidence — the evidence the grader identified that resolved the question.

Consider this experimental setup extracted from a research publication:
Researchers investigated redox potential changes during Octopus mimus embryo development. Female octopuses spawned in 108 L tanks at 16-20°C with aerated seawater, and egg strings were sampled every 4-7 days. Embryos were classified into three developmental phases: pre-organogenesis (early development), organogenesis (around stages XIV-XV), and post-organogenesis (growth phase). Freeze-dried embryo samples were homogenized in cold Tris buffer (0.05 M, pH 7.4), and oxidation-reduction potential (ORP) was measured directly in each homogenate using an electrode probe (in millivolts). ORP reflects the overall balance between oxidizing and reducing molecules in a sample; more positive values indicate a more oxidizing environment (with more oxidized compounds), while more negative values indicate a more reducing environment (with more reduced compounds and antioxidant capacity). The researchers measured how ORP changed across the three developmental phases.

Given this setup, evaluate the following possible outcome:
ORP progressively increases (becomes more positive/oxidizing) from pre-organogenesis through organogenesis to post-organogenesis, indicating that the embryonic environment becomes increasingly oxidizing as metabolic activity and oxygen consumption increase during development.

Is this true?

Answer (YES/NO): NO